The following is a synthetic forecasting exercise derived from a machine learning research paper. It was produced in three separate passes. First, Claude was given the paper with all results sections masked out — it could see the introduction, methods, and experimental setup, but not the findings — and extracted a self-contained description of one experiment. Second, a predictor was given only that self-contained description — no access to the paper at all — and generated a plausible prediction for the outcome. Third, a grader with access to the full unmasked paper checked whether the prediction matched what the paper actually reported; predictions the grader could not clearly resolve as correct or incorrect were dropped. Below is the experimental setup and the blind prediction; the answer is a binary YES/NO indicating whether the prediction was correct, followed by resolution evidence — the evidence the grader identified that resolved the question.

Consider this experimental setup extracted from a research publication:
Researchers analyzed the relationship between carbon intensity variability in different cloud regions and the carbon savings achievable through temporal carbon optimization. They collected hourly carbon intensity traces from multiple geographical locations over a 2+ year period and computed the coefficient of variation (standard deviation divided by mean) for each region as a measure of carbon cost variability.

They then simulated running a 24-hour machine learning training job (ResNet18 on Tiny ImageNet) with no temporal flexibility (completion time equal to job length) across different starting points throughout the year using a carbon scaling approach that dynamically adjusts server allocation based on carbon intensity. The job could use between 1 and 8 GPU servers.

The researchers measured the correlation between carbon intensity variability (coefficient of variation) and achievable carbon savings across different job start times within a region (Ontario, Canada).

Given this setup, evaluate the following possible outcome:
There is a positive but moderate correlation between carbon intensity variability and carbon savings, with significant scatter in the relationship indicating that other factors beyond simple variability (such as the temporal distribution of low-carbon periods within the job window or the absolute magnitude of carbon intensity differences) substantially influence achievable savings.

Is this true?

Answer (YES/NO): NO